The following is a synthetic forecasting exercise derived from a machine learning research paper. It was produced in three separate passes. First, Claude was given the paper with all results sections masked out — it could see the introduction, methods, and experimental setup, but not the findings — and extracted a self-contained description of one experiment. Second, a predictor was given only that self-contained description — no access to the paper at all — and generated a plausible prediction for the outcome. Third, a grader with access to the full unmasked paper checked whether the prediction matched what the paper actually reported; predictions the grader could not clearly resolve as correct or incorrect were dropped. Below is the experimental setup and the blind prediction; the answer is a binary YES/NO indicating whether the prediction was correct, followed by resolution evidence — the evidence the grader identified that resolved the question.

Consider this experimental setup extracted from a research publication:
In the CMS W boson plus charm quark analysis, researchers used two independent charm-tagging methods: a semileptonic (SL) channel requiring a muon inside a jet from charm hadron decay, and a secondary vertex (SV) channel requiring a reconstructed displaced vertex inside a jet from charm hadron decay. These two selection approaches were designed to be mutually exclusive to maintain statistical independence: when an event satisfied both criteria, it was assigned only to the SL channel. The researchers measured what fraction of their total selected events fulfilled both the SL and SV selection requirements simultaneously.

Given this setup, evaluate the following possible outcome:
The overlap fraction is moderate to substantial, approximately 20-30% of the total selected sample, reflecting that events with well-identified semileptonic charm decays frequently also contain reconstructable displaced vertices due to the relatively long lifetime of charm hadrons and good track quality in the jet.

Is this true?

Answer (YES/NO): NO